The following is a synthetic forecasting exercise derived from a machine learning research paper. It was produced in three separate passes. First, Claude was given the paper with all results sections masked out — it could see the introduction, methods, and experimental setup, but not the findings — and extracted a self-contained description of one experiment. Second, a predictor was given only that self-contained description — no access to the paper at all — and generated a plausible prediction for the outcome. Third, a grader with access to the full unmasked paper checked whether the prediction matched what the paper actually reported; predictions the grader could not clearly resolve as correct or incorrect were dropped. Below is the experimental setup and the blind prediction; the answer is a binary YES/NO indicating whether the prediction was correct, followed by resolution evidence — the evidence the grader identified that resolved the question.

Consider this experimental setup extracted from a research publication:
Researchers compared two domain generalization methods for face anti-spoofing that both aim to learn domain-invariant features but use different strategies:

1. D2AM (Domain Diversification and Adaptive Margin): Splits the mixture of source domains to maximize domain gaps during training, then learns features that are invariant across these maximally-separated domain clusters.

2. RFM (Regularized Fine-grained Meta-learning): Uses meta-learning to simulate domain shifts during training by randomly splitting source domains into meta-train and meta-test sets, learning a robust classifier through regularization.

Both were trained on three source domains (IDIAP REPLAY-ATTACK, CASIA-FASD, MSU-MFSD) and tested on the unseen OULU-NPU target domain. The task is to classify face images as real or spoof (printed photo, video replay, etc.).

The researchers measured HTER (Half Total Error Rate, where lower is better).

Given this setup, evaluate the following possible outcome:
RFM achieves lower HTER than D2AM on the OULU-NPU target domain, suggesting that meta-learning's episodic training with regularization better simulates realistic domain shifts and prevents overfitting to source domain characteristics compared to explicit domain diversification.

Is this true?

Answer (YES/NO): NO